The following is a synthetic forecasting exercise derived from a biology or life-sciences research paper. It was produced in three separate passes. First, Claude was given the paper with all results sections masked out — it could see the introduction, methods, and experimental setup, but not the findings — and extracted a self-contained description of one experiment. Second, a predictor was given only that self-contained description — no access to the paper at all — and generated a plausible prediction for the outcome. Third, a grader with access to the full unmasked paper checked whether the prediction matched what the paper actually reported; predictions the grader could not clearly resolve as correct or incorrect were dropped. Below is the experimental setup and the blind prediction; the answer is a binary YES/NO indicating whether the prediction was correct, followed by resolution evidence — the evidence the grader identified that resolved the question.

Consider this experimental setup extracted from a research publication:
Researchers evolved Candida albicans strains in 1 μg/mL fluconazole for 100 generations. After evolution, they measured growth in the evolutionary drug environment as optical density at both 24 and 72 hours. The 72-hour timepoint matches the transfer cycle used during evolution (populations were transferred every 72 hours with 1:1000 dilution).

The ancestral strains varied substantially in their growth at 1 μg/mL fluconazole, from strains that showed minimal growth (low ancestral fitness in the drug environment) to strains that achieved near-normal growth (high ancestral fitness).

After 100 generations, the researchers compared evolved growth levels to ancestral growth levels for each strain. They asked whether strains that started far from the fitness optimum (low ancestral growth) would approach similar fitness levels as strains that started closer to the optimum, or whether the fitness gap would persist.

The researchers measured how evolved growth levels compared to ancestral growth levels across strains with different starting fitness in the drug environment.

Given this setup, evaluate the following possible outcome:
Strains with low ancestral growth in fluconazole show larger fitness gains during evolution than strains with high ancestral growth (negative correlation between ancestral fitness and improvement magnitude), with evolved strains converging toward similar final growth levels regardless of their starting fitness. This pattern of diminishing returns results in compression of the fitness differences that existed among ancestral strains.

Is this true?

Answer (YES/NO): YES